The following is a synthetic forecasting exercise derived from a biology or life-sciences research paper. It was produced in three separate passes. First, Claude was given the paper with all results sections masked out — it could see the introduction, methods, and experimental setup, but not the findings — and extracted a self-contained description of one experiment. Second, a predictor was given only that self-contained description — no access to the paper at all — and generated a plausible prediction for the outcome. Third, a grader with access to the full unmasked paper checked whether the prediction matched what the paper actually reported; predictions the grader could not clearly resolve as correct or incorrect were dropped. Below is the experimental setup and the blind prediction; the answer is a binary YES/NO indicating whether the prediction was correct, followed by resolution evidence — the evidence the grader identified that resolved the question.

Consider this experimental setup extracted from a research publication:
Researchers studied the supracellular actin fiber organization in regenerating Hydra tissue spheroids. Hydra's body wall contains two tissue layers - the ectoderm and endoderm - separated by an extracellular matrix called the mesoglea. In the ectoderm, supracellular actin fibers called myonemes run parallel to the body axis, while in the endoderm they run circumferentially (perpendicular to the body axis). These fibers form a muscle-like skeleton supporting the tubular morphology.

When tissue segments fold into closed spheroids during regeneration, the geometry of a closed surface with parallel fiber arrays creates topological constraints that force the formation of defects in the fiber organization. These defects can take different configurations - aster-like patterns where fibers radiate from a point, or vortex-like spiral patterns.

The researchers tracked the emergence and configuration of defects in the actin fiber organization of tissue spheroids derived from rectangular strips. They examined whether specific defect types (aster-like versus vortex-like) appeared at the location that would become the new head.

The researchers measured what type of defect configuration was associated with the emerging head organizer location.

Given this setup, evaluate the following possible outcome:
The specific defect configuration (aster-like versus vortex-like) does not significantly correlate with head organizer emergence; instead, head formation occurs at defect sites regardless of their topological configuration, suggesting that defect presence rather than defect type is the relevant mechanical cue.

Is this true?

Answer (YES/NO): NO